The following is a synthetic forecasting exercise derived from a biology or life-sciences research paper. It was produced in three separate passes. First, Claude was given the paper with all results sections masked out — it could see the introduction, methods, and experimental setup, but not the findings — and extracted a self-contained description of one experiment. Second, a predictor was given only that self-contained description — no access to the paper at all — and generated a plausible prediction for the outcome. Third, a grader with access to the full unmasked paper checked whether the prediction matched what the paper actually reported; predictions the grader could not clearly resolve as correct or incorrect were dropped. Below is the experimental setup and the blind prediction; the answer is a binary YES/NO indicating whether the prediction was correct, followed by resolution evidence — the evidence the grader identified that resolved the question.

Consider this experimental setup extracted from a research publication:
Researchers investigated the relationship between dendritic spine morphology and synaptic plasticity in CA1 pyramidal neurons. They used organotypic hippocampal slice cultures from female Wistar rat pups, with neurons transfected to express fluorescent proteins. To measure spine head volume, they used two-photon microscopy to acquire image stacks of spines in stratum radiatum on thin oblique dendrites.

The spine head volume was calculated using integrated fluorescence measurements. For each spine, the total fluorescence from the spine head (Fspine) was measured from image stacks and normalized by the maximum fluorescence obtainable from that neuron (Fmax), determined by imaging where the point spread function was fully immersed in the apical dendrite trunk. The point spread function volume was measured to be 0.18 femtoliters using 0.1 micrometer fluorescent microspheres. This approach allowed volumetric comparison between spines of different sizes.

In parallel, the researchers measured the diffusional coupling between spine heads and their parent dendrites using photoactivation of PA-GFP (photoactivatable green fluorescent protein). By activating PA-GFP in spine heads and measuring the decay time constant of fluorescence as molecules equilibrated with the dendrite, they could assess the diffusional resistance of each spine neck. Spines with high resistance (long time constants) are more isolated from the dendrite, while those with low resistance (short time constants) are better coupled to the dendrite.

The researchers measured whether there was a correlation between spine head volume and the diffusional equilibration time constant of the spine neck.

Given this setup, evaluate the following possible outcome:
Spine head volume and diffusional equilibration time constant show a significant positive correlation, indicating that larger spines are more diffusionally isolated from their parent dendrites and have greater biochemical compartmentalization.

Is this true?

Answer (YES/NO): NO